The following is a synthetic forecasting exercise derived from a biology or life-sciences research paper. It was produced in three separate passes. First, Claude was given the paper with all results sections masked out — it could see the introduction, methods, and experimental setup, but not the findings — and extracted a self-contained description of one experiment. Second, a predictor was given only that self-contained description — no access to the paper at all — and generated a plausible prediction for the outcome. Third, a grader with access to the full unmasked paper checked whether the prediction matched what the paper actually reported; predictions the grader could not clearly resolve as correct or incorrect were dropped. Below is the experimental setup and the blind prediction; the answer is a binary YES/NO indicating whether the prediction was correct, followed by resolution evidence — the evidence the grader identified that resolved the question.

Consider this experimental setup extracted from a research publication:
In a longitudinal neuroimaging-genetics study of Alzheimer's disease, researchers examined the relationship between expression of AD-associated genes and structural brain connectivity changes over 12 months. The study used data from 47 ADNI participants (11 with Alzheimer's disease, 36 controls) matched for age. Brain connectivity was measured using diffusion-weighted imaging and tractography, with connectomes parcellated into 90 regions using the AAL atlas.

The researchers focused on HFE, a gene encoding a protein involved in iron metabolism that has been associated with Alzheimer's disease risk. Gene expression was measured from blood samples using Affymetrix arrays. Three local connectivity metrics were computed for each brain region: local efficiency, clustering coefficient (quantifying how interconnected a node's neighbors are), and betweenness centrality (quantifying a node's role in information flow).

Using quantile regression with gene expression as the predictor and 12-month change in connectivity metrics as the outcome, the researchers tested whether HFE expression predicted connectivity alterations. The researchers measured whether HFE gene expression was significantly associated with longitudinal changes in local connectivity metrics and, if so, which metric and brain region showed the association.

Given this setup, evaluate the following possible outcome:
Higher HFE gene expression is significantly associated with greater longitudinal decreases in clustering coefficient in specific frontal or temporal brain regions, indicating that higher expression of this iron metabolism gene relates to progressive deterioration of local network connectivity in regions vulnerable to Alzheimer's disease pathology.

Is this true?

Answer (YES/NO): NO